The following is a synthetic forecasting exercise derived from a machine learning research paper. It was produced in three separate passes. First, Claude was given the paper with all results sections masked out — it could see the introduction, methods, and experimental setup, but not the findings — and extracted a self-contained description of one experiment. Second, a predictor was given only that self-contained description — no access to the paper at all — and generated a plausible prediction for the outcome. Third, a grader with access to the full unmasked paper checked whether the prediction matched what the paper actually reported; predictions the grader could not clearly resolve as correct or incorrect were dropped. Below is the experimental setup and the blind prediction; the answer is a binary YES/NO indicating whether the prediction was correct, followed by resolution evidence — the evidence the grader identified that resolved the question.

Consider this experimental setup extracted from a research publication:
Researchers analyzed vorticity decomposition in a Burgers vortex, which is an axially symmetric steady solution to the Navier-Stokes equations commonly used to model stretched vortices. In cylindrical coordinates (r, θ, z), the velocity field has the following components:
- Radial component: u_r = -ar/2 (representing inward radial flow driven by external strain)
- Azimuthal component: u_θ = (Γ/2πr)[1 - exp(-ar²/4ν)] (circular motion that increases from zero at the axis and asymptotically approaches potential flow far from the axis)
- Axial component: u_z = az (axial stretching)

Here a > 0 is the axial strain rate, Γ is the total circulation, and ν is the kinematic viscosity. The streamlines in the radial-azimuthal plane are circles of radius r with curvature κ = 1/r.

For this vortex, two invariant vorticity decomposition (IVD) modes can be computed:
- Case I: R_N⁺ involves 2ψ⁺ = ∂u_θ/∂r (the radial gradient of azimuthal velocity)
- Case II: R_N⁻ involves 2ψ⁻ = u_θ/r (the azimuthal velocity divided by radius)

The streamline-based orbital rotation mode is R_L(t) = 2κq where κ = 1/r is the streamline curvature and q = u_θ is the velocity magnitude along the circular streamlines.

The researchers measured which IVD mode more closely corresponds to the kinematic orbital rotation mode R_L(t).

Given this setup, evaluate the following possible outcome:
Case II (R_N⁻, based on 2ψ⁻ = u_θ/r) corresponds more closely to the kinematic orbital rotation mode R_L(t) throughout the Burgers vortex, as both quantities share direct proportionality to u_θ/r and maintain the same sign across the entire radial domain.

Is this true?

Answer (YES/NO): YES